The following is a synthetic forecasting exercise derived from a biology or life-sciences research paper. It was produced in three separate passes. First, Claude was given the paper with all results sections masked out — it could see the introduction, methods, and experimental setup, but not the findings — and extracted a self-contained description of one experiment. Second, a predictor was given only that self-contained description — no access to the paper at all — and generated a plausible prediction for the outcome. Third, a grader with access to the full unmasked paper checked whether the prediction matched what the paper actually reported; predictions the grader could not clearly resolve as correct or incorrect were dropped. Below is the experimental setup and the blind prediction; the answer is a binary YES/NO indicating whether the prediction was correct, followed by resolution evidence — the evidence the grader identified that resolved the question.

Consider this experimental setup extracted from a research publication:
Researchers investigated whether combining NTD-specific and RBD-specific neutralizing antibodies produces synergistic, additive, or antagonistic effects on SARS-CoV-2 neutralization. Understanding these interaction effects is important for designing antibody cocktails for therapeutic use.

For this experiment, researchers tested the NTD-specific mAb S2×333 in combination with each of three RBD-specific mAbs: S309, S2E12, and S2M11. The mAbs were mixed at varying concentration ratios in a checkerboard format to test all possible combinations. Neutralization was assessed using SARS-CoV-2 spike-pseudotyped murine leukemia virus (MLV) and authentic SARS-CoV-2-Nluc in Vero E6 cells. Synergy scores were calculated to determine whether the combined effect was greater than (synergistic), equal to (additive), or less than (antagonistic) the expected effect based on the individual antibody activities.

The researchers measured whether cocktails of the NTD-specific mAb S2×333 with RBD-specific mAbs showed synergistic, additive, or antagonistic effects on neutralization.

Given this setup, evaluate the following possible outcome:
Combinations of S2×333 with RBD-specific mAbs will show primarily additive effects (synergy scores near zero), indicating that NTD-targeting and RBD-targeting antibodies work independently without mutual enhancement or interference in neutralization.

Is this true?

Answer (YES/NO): YES